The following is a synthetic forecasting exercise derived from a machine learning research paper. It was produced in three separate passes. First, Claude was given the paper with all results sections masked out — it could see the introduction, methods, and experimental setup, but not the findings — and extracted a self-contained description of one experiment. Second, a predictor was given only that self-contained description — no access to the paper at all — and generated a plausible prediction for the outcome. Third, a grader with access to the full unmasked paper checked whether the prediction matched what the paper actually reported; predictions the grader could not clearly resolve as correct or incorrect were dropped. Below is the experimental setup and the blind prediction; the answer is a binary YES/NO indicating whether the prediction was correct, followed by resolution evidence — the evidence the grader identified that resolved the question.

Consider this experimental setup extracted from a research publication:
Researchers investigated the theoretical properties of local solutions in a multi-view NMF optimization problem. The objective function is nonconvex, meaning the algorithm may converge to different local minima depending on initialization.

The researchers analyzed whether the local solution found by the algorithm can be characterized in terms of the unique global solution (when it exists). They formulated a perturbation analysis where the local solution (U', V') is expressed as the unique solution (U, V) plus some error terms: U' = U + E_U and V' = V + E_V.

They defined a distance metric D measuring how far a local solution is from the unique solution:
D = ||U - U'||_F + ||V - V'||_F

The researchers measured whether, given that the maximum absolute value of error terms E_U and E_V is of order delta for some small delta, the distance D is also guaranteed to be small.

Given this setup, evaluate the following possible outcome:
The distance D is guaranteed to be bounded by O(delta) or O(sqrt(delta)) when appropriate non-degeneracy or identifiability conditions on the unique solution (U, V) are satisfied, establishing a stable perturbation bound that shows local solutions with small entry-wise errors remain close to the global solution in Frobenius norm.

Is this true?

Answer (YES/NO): NO